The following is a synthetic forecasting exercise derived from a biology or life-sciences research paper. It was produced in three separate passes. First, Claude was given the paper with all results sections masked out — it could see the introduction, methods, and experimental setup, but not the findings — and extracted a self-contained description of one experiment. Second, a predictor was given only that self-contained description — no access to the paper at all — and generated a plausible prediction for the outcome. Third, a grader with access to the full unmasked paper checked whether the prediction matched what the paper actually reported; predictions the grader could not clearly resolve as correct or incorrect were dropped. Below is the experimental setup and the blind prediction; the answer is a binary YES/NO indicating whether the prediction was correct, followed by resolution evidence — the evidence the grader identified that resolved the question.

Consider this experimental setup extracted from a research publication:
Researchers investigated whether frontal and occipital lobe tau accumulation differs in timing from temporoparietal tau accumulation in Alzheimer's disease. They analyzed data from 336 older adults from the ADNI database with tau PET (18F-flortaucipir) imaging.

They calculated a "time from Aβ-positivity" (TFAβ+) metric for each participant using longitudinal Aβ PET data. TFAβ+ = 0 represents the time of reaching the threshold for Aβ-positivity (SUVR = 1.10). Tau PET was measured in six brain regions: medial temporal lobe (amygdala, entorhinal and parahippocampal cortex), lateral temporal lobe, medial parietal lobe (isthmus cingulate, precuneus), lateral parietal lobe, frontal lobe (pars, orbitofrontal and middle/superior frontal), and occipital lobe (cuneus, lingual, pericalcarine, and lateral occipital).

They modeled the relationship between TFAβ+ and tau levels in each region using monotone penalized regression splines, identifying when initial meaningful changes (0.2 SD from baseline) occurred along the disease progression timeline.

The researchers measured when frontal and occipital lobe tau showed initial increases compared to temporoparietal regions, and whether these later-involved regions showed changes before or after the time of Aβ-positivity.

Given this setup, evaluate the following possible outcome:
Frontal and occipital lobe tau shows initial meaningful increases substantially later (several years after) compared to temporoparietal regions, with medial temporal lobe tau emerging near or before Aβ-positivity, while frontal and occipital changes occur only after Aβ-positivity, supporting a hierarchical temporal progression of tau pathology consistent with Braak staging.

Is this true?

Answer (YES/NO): NO